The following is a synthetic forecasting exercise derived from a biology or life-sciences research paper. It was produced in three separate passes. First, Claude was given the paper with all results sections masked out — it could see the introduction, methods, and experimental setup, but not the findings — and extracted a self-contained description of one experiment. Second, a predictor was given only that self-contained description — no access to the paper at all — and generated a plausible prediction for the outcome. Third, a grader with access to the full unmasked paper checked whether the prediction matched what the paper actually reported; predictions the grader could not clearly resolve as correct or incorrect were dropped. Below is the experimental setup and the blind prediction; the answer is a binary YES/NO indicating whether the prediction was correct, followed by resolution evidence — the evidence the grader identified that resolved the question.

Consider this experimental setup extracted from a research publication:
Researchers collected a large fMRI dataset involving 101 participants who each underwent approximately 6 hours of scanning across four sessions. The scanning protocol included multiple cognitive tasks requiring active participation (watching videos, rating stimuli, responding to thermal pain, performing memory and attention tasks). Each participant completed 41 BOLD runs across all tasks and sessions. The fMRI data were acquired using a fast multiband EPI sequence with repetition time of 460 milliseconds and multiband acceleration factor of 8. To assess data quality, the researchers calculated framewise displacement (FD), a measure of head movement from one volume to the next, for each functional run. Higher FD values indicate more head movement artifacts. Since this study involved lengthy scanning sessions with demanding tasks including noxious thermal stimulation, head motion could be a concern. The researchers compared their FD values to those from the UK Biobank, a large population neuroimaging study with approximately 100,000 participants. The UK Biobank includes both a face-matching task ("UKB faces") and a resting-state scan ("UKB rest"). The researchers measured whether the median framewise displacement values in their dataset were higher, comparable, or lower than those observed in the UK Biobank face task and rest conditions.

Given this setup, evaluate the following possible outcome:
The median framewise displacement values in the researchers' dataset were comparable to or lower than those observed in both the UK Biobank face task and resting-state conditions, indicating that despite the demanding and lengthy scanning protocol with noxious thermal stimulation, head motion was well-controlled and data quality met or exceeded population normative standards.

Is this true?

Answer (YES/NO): NO